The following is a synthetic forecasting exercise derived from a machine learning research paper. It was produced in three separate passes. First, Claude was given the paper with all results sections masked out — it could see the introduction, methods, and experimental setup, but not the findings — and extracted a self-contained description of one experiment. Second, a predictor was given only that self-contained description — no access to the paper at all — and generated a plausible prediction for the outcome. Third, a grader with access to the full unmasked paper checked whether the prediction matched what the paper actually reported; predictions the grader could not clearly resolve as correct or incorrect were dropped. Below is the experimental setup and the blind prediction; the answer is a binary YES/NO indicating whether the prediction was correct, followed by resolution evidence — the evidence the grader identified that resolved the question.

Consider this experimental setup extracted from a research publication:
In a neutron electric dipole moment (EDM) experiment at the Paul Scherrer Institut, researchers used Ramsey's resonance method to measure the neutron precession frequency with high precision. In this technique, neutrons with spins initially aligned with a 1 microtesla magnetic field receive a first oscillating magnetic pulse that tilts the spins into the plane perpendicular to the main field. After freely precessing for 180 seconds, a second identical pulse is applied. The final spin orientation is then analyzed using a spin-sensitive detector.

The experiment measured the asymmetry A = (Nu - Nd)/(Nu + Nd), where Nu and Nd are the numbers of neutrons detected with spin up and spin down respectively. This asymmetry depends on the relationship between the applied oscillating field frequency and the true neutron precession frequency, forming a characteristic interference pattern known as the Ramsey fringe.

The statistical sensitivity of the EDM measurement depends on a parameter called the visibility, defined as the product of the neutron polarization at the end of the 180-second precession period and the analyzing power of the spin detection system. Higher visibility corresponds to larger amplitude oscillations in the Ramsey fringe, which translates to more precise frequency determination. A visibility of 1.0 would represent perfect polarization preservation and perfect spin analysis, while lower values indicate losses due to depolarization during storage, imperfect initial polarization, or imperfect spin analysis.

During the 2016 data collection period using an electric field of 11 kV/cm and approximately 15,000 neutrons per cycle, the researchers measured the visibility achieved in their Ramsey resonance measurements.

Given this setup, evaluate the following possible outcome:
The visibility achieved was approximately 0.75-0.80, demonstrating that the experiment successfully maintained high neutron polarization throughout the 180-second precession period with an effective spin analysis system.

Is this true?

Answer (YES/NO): YES